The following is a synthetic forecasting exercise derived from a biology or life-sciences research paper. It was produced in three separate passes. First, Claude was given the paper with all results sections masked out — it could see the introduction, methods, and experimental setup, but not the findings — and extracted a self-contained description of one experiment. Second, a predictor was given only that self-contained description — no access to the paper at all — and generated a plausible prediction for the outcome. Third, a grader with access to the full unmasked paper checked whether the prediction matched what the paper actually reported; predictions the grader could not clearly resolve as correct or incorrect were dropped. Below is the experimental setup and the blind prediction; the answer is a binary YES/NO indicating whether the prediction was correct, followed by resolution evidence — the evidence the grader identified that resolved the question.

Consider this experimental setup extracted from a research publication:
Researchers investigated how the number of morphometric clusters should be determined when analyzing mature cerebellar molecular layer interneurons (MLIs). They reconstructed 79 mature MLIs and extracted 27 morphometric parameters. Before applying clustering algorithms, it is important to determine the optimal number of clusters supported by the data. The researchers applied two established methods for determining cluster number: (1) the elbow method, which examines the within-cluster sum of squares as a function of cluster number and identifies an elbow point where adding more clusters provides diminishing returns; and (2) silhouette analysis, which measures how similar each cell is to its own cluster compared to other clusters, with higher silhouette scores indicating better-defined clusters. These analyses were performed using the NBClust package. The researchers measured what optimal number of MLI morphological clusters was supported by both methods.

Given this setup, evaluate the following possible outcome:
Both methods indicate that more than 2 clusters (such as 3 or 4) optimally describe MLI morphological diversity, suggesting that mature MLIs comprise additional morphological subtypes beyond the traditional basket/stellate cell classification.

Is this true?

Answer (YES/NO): NO